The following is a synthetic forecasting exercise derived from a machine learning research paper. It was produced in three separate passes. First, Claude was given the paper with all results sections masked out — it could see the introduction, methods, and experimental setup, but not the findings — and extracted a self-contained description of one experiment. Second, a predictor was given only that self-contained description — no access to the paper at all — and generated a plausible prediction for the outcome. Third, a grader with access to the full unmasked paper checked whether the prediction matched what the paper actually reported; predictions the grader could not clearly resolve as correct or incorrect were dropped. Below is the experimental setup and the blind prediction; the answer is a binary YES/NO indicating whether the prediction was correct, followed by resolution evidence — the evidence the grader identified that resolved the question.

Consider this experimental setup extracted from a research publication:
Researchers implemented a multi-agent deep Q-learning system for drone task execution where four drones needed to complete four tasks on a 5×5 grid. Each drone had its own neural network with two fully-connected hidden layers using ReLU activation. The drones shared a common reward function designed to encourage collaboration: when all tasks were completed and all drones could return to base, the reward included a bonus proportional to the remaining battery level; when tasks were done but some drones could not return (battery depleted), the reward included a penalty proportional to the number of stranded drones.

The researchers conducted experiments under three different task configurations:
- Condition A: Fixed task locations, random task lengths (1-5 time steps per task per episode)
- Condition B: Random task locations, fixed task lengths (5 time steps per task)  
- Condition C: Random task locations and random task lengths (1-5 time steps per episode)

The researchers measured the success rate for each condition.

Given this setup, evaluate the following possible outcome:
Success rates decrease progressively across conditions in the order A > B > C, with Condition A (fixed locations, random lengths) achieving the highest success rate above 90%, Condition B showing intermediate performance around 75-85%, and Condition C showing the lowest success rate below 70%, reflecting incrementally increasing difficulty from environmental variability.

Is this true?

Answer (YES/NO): NO